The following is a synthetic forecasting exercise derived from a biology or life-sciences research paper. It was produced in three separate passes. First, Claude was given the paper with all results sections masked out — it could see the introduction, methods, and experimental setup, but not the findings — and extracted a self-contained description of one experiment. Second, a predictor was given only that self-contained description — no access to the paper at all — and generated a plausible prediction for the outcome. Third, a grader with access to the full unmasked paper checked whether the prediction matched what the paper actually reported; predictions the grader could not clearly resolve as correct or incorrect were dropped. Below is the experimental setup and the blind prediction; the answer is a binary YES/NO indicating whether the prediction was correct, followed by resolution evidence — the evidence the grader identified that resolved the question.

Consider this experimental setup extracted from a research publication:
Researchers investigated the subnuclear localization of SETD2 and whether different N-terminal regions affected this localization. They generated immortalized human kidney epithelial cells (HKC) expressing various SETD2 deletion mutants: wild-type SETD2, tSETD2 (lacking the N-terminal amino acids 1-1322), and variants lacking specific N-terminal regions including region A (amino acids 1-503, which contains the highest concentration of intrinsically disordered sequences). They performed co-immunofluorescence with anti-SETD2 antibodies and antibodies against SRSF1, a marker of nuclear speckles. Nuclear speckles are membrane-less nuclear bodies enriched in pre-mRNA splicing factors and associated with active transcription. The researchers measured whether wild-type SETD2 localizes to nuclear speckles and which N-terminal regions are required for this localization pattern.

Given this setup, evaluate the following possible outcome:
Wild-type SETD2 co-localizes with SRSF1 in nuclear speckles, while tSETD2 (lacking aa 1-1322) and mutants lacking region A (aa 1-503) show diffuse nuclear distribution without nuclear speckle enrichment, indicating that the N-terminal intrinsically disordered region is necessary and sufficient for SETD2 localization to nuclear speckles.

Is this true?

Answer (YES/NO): YES